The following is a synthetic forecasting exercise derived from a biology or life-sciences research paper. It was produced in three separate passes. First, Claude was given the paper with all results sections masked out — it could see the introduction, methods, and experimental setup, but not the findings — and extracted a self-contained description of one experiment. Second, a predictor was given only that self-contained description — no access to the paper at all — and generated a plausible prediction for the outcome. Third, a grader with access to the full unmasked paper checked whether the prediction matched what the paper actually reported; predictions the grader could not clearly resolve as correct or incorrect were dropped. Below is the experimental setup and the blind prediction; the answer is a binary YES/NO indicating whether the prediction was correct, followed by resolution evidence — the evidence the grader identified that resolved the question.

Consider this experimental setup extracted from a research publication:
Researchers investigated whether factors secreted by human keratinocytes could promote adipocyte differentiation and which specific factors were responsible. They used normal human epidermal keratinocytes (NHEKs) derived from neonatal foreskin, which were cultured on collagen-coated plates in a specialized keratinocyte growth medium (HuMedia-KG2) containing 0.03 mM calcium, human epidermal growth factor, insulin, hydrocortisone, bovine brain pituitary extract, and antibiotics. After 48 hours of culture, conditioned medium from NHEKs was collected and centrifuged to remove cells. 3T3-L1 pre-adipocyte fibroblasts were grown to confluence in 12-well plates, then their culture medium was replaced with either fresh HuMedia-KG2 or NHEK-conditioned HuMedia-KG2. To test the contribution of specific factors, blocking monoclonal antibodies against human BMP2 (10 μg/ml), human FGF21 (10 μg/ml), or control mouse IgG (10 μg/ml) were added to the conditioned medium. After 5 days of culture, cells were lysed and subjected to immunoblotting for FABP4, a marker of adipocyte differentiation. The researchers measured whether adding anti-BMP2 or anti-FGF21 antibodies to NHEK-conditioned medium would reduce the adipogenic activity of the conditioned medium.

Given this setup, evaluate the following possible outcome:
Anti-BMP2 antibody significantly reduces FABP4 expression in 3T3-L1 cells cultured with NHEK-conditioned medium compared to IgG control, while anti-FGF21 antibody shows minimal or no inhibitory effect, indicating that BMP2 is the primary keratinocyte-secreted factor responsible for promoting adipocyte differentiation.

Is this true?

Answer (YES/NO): NO